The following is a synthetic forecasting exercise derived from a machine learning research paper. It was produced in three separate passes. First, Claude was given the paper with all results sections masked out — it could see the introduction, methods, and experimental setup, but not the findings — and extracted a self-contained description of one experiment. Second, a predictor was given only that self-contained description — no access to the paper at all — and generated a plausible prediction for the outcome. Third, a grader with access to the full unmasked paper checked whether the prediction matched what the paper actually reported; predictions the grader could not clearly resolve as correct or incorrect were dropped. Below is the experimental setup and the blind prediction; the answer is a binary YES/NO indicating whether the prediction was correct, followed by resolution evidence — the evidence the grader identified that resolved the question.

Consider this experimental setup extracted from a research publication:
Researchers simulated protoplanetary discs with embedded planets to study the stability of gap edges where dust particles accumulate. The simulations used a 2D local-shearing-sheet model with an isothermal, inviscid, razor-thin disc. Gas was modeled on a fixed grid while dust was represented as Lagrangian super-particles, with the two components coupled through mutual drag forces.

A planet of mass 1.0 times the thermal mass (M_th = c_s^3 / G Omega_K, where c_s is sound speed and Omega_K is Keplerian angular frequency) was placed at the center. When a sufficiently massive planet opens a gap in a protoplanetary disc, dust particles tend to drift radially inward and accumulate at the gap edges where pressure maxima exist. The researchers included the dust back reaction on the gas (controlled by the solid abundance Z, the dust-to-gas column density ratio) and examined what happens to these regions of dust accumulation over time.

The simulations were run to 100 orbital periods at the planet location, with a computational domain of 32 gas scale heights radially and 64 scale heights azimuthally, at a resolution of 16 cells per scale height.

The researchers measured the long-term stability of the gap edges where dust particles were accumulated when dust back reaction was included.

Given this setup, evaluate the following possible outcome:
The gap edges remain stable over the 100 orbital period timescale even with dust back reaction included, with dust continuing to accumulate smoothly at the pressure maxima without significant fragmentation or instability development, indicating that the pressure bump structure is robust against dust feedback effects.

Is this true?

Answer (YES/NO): NO